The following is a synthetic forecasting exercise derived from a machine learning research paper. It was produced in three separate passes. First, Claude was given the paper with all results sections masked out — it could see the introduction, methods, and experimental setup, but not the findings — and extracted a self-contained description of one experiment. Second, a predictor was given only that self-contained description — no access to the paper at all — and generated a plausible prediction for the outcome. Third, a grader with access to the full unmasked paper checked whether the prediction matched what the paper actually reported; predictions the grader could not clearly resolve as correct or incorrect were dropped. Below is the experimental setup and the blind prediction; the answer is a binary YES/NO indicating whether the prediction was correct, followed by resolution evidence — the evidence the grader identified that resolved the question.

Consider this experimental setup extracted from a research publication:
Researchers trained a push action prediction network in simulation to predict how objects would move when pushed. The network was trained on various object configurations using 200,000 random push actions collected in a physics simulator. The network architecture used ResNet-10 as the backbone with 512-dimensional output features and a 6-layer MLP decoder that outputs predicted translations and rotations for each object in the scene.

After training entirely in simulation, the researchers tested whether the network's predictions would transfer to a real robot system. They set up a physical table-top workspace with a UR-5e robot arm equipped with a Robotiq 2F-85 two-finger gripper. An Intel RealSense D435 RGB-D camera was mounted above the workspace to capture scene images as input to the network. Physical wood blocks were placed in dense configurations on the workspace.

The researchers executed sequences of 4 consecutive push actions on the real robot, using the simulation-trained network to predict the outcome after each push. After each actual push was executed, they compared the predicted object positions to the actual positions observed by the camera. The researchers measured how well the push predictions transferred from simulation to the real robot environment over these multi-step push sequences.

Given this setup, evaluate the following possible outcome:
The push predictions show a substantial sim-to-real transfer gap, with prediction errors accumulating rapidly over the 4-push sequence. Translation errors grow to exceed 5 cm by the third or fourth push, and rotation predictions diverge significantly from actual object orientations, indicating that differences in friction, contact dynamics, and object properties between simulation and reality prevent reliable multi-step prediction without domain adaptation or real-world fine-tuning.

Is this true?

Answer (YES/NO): NO